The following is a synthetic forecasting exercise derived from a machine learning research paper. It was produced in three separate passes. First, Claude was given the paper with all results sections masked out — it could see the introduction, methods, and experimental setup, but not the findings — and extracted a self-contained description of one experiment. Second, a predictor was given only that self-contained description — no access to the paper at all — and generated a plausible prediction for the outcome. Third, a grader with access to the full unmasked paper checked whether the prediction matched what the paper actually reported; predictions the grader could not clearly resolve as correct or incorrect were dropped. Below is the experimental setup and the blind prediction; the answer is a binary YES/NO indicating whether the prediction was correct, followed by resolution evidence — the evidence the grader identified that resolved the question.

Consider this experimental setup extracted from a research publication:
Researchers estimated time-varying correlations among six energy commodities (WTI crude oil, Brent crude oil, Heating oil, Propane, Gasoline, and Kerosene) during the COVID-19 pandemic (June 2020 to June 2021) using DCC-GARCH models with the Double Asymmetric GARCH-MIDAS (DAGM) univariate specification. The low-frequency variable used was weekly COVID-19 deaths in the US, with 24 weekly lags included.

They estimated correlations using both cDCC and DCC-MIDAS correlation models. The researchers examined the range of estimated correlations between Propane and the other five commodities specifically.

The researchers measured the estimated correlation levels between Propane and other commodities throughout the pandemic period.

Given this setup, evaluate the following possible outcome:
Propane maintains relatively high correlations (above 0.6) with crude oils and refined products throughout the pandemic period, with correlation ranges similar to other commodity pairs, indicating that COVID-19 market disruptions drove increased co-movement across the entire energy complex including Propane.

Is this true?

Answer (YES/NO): NO